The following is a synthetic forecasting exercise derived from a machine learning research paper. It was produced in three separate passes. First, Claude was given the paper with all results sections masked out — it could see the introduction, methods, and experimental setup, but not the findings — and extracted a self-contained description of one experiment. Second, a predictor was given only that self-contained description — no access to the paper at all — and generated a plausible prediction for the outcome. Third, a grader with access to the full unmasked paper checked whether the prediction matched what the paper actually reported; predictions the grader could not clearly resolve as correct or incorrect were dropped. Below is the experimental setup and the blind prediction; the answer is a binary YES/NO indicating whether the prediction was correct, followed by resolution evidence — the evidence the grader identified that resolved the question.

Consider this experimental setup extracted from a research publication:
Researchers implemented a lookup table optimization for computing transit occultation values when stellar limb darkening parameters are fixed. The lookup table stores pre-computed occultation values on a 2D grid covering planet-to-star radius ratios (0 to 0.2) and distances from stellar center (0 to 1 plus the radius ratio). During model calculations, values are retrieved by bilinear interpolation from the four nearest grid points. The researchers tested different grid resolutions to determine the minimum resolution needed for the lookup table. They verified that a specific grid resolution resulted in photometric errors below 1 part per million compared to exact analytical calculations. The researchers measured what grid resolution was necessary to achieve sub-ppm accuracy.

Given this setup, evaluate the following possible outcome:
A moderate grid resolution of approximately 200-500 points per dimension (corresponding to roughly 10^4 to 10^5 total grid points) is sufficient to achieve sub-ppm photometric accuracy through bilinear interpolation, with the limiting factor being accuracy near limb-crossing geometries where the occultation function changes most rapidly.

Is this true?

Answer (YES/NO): YES